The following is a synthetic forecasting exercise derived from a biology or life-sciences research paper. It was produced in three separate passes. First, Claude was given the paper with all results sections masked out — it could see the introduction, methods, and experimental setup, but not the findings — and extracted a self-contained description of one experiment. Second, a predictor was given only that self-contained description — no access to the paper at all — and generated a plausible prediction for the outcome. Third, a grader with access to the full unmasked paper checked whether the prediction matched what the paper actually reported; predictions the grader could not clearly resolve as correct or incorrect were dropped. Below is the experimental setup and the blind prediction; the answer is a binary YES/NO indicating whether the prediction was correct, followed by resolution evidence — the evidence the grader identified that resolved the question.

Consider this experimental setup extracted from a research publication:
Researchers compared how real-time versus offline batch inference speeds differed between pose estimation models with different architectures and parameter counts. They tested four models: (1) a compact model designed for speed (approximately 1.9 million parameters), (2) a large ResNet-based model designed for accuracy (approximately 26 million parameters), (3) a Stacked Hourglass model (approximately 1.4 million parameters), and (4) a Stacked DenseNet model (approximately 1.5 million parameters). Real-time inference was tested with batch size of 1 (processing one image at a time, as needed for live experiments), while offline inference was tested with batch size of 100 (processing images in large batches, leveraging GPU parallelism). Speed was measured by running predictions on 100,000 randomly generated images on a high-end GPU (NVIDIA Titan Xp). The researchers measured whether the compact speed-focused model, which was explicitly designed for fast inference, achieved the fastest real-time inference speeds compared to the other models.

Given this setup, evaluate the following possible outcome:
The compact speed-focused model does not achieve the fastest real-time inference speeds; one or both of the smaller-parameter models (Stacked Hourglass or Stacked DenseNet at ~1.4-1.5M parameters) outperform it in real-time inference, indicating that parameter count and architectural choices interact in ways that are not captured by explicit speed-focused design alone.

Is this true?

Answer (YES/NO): NO